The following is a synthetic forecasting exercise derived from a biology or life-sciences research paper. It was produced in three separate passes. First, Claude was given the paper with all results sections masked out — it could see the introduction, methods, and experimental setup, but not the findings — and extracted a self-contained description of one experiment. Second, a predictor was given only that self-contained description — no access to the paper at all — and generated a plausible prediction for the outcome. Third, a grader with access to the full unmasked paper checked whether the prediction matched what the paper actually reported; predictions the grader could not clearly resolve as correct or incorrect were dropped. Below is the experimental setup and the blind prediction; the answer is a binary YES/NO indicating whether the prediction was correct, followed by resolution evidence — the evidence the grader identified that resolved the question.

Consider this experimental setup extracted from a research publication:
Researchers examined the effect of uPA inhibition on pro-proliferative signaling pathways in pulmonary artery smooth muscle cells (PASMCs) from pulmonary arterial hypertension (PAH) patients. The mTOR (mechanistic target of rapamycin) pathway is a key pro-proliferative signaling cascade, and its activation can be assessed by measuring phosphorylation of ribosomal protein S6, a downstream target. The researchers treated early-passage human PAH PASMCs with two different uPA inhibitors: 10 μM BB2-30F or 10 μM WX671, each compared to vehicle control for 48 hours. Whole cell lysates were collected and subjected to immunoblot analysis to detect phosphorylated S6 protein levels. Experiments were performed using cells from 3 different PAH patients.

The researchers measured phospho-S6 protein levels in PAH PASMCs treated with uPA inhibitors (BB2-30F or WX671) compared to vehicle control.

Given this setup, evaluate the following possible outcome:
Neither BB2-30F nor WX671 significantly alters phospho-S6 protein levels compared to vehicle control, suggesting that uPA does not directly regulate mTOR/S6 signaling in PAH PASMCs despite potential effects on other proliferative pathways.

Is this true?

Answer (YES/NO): NO